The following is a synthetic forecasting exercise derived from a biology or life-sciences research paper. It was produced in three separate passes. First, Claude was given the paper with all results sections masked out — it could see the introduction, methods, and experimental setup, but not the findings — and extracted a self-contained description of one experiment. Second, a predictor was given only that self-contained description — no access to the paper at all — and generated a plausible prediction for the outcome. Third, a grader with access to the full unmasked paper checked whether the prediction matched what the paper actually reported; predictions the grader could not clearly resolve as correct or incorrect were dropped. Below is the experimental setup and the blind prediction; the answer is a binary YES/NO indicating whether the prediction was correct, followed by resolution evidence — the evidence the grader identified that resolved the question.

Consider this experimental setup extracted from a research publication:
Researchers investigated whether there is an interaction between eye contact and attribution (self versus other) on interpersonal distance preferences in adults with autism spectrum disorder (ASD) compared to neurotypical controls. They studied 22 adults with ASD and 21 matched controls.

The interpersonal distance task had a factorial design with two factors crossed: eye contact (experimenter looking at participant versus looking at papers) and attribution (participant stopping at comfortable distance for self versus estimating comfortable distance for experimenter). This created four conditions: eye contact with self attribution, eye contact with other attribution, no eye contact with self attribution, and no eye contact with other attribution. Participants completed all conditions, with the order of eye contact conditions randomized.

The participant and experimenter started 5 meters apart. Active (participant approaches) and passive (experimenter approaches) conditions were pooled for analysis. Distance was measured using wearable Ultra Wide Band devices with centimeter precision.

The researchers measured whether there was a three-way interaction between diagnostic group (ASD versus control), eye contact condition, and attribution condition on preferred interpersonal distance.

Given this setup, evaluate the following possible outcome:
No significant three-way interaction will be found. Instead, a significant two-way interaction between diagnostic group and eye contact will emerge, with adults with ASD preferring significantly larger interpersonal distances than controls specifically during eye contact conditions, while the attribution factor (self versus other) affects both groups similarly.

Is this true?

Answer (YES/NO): NO